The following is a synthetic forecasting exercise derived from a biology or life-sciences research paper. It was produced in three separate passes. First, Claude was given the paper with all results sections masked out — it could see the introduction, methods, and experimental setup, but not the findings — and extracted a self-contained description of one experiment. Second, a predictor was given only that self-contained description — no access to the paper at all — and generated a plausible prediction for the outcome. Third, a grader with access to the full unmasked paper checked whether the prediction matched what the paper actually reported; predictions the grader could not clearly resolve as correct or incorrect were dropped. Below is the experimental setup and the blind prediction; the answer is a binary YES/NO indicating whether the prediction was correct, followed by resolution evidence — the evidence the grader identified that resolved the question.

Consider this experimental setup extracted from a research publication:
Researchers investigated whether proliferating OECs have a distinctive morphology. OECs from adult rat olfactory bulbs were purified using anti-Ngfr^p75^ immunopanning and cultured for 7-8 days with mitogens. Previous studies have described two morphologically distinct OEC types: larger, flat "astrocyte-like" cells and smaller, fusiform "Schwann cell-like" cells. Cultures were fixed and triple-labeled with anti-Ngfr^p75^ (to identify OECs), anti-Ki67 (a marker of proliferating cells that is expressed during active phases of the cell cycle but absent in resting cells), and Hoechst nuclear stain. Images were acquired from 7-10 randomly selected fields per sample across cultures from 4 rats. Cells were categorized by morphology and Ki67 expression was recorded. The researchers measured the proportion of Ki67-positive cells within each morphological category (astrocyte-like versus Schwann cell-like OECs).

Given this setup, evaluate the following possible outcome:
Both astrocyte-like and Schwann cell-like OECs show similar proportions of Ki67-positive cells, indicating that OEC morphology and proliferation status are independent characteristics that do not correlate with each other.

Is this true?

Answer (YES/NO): NO